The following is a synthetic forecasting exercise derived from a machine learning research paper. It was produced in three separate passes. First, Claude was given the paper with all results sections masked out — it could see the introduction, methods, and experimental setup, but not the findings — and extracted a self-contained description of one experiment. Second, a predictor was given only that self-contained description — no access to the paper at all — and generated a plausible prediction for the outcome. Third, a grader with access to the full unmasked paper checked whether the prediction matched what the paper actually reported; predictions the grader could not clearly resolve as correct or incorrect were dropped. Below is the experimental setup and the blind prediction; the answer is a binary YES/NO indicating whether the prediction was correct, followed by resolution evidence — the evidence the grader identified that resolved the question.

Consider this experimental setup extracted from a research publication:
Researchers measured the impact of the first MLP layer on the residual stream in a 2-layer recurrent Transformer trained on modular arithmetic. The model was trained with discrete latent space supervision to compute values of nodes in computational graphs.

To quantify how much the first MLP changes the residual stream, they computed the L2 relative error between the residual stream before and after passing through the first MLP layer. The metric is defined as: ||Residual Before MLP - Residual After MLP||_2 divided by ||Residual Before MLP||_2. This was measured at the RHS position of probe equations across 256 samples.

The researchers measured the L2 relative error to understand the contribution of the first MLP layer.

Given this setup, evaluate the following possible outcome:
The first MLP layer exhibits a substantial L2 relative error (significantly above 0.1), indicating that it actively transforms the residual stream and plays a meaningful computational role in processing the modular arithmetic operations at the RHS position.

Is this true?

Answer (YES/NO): NO